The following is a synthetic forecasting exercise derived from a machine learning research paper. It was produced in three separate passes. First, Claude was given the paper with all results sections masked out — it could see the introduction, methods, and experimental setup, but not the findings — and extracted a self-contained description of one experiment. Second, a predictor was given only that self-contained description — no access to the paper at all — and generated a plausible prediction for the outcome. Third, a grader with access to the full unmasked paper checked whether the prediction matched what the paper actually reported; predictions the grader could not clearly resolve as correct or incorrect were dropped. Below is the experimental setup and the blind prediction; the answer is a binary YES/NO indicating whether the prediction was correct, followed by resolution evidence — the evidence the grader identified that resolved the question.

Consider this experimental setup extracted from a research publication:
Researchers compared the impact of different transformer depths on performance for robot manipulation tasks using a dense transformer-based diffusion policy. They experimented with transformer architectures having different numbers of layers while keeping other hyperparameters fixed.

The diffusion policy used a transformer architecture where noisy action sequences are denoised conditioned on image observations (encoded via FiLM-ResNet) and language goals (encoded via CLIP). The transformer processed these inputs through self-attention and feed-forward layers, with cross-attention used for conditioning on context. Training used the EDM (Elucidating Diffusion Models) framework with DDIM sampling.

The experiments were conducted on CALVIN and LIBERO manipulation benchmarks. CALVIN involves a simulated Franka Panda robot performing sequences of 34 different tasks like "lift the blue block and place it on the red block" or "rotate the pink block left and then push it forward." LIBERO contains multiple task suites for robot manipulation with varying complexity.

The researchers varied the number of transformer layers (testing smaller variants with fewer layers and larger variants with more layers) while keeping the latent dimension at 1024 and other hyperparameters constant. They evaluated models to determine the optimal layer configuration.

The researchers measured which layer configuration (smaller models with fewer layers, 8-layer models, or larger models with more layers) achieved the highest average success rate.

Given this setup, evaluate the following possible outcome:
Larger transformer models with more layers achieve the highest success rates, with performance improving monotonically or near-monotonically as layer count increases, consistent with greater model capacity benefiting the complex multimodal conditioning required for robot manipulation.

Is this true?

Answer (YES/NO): NO